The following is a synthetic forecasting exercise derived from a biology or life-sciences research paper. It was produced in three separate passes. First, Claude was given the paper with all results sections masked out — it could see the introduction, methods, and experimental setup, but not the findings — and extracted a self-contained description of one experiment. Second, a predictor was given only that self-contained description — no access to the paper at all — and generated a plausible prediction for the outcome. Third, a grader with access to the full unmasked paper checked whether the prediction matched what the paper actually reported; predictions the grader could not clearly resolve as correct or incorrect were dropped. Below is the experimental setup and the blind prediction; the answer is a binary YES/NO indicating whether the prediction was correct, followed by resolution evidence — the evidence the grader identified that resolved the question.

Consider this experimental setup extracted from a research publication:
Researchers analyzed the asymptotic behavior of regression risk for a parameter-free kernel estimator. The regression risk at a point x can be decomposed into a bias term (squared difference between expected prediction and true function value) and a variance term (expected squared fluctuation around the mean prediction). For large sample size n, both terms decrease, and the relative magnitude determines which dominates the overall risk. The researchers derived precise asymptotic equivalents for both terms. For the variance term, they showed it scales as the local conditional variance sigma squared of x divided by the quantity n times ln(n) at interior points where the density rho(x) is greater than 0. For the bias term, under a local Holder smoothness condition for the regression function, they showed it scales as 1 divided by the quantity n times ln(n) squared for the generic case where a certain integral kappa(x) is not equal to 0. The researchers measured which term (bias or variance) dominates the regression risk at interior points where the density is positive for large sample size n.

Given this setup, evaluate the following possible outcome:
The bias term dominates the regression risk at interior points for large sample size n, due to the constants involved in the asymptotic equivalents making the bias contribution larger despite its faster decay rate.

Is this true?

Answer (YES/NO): NO